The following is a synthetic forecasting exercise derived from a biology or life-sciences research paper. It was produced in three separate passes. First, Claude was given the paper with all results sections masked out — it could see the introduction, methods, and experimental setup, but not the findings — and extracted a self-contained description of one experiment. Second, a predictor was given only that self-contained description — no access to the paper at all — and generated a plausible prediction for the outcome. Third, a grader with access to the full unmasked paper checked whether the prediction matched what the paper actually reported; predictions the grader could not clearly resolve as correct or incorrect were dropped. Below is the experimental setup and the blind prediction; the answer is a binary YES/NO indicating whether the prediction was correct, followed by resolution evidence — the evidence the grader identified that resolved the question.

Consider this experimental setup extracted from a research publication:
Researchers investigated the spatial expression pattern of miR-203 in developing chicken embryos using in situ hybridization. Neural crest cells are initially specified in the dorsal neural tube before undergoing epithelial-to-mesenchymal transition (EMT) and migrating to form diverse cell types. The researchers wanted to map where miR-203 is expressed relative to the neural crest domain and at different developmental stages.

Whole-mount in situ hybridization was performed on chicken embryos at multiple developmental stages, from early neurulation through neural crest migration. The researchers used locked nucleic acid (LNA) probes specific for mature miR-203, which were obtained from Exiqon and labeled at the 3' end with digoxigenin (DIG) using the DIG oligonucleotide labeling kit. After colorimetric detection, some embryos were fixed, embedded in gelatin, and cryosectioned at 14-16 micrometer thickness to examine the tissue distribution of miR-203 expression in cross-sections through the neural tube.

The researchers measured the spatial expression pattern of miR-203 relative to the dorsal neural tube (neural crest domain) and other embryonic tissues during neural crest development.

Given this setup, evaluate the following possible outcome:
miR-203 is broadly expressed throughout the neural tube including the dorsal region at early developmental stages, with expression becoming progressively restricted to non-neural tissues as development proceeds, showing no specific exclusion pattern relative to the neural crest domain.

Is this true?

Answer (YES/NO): NO